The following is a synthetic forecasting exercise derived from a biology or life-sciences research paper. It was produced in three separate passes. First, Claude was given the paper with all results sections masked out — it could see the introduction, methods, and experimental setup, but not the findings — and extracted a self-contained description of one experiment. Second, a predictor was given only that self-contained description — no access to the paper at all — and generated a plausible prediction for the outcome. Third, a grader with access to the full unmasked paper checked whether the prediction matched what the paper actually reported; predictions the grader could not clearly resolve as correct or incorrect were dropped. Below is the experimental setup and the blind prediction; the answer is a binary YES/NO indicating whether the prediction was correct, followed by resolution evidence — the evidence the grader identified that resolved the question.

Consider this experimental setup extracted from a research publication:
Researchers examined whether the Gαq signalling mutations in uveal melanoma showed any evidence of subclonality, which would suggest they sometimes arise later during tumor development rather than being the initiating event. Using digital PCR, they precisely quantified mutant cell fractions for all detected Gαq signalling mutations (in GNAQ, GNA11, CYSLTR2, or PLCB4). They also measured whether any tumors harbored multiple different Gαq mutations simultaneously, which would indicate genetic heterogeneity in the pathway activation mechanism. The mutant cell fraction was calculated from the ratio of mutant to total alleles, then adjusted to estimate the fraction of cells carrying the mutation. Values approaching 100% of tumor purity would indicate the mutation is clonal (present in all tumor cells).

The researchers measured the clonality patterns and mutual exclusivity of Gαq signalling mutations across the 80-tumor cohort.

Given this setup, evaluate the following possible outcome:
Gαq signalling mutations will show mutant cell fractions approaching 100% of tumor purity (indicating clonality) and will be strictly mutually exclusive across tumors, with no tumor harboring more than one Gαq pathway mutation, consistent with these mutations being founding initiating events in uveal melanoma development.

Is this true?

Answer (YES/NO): NO